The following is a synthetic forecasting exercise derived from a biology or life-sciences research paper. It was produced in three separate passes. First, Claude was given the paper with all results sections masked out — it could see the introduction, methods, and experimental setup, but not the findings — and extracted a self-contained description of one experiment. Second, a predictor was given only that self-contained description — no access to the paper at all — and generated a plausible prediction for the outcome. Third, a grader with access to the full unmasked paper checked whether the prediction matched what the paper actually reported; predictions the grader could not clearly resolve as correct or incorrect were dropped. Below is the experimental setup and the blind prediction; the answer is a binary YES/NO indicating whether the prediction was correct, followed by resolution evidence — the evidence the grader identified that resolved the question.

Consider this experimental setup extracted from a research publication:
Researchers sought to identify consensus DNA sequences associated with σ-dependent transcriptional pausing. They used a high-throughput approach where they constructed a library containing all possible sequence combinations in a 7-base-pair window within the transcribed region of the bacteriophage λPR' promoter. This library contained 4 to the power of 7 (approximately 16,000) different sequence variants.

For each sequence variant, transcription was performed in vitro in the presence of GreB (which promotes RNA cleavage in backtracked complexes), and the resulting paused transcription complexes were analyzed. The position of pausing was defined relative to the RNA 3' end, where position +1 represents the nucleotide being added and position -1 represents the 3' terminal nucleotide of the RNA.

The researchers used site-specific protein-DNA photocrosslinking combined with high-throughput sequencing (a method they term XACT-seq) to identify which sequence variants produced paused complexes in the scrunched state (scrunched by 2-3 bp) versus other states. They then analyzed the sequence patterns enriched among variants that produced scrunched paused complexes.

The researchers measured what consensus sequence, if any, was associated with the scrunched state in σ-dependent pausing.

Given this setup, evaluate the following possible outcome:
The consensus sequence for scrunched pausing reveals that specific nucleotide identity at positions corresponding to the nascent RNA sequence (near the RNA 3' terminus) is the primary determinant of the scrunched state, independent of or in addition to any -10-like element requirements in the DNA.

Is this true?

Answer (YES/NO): NO